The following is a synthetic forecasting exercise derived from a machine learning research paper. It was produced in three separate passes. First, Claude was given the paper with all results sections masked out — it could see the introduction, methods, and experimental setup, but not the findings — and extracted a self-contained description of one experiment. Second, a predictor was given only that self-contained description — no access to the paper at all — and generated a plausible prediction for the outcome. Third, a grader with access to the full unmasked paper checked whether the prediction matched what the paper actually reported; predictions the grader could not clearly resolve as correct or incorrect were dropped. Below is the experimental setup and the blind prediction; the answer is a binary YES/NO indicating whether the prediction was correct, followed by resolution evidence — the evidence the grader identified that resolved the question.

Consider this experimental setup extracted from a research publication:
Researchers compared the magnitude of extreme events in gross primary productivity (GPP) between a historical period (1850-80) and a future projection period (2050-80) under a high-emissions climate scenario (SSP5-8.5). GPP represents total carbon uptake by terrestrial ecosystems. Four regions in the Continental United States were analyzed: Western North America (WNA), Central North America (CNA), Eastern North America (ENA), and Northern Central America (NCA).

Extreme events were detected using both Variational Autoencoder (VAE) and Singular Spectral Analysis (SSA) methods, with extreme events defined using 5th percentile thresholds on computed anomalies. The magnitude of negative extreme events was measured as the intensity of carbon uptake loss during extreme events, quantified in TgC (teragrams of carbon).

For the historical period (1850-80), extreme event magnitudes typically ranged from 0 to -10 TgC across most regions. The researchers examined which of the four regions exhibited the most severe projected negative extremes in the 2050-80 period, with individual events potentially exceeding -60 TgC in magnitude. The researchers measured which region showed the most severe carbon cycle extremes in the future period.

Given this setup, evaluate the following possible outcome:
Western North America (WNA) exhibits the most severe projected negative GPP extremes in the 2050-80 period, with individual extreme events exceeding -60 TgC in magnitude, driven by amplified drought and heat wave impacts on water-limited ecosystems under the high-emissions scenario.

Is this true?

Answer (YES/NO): NO